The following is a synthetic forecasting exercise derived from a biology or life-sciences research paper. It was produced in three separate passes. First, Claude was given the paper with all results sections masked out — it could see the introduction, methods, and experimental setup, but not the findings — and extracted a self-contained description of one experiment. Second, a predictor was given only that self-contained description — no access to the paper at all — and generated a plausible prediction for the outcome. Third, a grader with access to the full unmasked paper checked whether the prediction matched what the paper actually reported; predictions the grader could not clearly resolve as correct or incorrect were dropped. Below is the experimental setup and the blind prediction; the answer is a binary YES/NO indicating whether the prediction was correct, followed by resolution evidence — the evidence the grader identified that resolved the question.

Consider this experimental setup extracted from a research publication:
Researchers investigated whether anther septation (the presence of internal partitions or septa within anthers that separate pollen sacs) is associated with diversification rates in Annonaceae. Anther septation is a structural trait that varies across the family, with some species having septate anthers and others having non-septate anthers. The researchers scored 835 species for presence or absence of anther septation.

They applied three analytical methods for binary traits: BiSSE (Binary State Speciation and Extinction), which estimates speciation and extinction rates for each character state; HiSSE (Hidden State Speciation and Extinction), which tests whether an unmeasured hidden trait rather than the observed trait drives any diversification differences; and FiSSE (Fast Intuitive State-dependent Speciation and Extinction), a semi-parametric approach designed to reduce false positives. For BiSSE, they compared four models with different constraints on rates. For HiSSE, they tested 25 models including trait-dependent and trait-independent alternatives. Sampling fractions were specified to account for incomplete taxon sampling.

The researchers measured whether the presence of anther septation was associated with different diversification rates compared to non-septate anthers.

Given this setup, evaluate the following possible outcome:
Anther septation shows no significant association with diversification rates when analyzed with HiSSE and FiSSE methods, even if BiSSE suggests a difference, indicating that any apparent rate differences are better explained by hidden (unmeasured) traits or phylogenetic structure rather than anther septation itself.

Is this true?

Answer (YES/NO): NO